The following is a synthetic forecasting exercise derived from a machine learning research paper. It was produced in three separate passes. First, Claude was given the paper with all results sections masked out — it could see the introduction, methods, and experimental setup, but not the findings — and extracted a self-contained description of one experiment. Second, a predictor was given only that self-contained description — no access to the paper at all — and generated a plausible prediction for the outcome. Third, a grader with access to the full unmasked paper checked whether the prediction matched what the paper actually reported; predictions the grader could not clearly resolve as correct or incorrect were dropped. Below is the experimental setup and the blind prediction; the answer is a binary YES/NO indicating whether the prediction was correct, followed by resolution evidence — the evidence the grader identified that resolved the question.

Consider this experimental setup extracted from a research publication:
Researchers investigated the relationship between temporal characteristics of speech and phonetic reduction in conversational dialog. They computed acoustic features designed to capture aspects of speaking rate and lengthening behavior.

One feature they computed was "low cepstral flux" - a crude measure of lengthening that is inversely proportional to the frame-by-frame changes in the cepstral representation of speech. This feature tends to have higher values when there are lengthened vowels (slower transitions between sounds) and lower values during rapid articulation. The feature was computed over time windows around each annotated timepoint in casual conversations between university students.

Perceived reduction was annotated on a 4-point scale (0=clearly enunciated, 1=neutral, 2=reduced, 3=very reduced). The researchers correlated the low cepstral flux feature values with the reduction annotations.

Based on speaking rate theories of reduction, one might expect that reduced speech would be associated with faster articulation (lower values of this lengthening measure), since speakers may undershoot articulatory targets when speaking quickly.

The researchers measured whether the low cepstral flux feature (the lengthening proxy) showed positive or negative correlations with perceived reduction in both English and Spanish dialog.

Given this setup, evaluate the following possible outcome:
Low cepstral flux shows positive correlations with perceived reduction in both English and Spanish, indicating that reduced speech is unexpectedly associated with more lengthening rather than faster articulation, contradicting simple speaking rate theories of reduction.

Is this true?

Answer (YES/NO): YES